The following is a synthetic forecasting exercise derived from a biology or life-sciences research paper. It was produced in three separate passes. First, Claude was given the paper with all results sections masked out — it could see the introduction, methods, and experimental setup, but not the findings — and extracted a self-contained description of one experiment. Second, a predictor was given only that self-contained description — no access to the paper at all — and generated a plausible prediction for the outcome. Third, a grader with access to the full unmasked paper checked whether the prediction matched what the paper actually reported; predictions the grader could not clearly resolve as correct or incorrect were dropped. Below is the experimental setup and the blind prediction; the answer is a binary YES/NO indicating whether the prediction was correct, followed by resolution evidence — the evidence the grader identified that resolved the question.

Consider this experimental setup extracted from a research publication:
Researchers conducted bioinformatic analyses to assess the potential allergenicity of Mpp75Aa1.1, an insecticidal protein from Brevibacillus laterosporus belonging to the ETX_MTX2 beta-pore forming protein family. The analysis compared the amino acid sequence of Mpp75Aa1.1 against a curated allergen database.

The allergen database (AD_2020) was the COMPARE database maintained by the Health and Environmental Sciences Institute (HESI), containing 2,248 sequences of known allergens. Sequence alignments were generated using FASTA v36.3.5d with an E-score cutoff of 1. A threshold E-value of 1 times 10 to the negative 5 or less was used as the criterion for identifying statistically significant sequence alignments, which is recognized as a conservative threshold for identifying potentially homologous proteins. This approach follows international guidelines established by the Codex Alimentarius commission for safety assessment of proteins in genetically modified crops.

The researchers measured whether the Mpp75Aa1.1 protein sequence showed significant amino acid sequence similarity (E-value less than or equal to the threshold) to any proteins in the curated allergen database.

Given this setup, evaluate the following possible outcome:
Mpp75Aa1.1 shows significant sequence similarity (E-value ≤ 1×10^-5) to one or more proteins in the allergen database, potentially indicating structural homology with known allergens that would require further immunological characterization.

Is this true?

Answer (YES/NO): NO